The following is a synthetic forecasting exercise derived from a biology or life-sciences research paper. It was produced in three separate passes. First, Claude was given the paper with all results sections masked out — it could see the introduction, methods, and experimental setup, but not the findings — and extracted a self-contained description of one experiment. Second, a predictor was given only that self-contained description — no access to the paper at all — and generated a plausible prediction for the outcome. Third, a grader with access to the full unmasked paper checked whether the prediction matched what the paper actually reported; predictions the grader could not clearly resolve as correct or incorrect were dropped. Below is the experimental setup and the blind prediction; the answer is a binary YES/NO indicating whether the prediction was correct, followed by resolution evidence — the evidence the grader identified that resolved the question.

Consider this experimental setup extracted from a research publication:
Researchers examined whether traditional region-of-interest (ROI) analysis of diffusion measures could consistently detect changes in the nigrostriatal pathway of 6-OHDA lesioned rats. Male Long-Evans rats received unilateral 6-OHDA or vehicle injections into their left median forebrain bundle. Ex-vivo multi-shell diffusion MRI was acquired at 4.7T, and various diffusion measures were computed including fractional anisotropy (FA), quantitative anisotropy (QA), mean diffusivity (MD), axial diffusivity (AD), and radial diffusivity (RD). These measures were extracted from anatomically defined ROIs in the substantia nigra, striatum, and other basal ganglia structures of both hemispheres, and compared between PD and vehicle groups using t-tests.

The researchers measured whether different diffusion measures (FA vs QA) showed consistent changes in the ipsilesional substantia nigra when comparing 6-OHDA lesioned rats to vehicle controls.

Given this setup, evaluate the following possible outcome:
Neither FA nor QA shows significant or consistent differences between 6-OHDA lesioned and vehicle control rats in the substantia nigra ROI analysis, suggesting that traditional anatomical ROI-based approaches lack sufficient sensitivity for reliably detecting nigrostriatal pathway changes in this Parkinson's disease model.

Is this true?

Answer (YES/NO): NO